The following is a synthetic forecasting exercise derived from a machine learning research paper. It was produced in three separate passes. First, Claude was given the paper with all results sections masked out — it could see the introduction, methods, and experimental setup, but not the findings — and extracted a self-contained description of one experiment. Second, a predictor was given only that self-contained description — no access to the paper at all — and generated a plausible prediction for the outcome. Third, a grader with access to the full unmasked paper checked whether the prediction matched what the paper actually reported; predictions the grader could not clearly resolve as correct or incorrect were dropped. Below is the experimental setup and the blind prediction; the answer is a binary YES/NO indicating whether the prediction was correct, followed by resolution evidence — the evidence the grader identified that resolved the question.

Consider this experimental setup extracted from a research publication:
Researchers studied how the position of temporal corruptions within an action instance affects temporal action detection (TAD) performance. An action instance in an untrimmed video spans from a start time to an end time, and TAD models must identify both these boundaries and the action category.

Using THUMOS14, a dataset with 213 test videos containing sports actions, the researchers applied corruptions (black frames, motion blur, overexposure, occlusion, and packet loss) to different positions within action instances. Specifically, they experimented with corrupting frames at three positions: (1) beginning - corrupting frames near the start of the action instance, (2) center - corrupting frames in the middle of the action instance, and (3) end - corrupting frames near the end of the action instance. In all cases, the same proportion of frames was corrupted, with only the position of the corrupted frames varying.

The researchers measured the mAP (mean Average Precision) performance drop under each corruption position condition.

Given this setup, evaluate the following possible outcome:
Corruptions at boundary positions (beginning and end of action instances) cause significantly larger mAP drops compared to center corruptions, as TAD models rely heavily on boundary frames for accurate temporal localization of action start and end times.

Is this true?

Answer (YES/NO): NO